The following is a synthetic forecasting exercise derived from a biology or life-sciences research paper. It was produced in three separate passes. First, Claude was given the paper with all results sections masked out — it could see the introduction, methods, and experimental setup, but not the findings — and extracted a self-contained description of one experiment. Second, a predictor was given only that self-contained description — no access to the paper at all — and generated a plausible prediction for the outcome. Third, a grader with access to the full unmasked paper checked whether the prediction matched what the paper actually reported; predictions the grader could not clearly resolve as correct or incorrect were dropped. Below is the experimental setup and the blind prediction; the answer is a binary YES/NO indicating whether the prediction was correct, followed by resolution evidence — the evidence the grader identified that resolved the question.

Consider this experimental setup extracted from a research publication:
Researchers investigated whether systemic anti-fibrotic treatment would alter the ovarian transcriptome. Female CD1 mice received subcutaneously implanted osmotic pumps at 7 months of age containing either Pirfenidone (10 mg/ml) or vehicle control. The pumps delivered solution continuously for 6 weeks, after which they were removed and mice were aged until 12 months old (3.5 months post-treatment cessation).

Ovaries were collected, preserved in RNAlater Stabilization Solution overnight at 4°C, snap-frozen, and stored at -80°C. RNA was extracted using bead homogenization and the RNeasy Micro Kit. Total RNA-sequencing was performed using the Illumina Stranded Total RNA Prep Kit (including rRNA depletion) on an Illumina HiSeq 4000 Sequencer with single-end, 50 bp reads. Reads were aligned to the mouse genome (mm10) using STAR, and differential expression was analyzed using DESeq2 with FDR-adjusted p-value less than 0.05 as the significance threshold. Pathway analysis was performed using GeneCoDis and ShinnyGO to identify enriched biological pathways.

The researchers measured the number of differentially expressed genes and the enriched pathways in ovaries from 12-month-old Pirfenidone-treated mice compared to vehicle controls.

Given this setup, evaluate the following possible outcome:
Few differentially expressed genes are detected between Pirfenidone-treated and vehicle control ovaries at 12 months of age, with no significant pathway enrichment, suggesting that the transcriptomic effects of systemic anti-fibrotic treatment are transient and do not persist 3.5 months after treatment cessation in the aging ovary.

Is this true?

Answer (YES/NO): NO